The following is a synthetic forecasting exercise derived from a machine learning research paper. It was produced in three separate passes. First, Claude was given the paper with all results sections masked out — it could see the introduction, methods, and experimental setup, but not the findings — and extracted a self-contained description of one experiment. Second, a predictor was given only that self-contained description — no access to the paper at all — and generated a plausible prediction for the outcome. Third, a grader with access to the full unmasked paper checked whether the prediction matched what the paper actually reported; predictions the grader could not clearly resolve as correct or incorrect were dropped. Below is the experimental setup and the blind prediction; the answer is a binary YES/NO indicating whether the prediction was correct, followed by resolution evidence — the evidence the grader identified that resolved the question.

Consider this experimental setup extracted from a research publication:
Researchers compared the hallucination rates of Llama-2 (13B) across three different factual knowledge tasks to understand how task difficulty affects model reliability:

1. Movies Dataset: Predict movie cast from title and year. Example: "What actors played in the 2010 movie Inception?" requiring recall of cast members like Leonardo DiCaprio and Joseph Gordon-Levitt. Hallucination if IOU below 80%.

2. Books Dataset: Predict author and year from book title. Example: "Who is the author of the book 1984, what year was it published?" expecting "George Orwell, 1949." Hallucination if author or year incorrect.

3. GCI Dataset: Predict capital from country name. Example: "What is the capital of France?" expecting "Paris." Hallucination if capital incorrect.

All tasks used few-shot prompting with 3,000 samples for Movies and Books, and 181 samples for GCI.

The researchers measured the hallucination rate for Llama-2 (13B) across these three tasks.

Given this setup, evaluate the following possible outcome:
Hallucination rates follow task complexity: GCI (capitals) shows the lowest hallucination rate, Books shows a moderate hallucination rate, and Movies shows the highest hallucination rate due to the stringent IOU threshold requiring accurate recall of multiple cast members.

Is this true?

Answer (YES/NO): NO